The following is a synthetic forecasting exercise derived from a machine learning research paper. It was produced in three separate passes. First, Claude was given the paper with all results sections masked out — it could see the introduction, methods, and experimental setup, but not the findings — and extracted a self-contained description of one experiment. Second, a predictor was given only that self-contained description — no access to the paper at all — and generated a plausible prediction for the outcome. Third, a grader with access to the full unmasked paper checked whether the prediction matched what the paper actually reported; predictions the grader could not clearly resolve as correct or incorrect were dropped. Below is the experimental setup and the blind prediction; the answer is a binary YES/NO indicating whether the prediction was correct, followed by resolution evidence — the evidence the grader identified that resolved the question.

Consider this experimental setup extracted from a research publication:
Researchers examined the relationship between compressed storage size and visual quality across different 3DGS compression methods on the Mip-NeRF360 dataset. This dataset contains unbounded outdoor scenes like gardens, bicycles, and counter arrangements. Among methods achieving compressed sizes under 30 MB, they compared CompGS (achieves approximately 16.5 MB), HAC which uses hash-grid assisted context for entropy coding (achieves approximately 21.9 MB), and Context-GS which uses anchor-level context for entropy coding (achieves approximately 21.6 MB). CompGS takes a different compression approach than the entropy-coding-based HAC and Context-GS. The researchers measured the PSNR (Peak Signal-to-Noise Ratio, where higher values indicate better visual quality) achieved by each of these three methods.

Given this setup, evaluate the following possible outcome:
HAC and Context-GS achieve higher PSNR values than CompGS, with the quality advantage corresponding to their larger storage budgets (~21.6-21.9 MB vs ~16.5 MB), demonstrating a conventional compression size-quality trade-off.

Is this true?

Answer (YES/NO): YES